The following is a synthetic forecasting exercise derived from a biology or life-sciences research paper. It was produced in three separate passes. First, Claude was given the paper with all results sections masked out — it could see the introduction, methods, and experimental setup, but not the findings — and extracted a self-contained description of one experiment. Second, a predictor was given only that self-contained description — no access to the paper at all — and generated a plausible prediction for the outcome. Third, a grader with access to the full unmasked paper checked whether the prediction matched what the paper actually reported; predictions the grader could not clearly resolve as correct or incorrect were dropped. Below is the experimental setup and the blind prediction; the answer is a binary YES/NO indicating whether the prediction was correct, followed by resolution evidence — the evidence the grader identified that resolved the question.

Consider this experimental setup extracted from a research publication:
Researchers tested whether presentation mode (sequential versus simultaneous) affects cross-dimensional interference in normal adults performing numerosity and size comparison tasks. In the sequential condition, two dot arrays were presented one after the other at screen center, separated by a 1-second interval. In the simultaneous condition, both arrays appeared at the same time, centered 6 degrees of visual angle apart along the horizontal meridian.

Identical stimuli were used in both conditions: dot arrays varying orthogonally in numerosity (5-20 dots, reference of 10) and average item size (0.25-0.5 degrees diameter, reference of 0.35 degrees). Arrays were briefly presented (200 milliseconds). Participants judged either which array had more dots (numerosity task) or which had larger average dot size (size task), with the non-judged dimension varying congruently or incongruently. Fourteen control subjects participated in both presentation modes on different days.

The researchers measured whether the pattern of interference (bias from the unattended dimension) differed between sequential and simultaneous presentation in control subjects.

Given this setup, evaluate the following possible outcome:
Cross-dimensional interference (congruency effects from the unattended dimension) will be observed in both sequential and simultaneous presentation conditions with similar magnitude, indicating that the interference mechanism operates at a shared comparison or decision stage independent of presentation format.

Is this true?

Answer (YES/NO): YES